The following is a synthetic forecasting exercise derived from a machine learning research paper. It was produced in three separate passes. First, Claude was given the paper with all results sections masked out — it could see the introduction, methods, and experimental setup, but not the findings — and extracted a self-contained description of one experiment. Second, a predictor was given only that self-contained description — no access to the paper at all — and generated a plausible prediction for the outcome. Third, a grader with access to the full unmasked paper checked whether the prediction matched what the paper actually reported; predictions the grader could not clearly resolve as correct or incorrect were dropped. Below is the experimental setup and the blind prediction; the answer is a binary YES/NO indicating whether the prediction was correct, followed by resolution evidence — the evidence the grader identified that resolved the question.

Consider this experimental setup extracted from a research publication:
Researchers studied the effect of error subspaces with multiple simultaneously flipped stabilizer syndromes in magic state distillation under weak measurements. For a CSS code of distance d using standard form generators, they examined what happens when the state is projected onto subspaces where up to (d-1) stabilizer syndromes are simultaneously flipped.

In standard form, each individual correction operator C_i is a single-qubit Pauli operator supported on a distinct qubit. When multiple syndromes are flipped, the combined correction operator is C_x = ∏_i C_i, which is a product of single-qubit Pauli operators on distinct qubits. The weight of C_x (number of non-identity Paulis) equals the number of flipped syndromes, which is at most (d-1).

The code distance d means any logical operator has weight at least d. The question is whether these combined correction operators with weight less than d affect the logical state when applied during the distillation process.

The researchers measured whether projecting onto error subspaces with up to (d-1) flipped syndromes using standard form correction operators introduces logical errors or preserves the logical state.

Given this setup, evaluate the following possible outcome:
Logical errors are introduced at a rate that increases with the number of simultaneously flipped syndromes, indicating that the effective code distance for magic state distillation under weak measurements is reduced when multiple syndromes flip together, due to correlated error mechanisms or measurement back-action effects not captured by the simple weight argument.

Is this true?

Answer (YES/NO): NO